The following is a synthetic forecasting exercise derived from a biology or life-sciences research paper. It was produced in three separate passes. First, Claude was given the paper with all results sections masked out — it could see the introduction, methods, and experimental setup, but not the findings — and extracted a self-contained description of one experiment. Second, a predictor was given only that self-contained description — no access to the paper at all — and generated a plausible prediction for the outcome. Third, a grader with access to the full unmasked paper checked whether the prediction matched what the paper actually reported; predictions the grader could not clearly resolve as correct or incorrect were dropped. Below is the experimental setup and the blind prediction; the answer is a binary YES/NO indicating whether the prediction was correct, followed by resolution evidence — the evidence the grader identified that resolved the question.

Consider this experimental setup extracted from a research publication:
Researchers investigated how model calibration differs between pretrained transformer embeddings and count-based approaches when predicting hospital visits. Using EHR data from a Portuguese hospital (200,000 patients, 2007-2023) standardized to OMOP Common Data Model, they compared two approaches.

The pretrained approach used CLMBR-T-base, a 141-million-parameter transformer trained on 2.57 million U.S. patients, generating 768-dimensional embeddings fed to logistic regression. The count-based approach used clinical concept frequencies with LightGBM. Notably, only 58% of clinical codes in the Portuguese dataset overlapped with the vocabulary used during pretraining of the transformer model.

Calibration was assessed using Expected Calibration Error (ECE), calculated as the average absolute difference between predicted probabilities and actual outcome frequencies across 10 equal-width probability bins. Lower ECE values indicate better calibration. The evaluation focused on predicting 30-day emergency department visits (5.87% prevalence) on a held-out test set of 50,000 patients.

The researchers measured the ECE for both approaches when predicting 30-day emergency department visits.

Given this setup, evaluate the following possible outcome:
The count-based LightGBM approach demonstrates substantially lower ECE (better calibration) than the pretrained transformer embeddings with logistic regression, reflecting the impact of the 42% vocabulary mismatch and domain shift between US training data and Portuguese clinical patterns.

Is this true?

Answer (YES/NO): YES